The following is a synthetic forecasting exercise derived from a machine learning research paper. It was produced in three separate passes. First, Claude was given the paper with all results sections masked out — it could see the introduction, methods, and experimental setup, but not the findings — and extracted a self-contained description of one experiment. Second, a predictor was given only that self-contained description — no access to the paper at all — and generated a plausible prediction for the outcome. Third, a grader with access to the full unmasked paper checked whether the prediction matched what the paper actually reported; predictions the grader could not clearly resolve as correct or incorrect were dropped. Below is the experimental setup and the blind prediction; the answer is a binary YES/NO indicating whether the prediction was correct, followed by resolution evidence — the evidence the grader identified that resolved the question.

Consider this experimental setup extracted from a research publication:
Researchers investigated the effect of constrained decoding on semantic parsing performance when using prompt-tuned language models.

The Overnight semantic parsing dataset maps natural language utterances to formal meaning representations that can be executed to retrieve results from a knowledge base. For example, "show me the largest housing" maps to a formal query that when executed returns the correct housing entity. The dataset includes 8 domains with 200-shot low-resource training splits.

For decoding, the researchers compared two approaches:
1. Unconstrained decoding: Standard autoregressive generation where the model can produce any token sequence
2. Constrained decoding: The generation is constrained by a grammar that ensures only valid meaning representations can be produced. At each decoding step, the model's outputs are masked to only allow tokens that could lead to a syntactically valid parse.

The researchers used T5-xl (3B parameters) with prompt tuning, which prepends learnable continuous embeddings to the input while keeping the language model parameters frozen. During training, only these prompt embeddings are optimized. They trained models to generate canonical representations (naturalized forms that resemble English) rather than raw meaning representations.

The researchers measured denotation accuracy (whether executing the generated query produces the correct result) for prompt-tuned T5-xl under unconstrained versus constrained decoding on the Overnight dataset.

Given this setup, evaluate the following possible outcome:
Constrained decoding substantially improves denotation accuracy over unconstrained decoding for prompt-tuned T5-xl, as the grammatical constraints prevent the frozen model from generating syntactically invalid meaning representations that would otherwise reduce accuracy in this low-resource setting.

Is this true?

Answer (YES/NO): NO